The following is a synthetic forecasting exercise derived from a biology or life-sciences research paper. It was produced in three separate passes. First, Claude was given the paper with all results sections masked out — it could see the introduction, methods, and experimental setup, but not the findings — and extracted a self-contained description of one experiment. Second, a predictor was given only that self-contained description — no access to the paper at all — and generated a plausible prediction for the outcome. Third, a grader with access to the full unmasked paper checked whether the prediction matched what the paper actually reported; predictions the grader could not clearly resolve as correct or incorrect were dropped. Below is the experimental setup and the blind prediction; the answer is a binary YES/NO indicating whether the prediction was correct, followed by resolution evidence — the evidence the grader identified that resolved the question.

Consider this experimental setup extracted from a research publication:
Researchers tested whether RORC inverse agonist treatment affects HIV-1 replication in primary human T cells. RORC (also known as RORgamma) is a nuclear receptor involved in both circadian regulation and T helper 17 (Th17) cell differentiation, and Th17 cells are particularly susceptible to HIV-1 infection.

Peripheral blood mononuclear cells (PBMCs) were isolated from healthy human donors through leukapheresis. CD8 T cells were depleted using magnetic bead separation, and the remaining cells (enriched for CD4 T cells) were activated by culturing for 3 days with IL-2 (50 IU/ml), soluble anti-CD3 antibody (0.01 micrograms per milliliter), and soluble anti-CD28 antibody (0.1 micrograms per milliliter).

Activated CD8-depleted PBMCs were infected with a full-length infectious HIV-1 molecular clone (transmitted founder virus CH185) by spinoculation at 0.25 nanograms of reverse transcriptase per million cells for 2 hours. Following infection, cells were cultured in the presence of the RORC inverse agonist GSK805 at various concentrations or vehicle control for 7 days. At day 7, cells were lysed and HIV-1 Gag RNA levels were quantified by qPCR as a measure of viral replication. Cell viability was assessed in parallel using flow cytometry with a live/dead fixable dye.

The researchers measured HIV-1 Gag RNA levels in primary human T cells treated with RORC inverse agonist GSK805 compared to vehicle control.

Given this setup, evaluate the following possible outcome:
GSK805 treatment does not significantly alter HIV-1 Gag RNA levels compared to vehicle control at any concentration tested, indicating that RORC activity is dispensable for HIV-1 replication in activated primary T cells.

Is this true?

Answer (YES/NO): NO